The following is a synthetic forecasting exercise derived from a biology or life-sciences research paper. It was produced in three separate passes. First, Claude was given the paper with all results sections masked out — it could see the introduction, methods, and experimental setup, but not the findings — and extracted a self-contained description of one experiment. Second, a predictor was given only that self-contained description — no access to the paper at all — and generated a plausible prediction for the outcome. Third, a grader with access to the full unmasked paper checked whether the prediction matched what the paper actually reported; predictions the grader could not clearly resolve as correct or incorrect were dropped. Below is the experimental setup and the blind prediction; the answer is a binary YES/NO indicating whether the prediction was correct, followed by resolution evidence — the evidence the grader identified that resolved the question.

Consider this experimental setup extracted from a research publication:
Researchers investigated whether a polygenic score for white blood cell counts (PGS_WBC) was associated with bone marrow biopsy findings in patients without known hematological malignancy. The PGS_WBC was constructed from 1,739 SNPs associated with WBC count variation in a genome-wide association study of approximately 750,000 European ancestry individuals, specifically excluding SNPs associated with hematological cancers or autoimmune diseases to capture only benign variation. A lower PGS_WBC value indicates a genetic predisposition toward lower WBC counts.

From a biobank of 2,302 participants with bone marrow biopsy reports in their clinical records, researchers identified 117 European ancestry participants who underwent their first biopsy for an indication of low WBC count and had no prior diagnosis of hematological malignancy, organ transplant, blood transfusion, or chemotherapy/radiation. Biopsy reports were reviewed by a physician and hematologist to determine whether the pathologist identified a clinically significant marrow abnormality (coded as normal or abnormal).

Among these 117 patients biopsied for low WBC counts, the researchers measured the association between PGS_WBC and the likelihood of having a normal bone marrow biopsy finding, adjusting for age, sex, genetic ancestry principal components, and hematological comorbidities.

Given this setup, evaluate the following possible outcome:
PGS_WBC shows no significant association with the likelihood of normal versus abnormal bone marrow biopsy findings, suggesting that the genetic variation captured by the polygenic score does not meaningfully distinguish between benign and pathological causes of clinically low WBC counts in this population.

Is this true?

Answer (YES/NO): NO